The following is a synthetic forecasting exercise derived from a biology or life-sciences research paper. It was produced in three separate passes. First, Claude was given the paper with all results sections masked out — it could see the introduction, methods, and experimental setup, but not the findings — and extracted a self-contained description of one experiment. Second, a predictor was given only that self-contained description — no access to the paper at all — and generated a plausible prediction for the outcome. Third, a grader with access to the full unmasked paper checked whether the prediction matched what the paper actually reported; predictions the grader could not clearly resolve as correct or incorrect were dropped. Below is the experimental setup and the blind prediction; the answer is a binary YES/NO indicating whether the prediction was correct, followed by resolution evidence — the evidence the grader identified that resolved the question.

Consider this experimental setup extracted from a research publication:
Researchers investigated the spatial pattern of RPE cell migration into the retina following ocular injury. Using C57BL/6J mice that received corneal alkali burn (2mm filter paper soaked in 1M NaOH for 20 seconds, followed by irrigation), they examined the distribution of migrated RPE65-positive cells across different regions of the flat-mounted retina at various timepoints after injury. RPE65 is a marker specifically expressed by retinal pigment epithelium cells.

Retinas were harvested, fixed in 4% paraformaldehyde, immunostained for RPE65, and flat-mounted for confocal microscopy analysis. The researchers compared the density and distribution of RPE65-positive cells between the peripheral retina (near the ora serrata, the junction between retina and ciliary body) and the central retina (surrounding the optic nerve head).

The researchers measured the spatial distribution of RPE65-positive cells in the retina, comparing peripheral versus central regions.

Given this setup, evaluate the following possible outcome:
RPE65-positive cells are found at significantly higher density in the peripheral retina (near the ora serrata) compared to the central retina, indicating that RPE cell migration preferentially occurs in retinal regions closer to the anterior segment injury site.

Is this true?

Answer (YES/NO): YES